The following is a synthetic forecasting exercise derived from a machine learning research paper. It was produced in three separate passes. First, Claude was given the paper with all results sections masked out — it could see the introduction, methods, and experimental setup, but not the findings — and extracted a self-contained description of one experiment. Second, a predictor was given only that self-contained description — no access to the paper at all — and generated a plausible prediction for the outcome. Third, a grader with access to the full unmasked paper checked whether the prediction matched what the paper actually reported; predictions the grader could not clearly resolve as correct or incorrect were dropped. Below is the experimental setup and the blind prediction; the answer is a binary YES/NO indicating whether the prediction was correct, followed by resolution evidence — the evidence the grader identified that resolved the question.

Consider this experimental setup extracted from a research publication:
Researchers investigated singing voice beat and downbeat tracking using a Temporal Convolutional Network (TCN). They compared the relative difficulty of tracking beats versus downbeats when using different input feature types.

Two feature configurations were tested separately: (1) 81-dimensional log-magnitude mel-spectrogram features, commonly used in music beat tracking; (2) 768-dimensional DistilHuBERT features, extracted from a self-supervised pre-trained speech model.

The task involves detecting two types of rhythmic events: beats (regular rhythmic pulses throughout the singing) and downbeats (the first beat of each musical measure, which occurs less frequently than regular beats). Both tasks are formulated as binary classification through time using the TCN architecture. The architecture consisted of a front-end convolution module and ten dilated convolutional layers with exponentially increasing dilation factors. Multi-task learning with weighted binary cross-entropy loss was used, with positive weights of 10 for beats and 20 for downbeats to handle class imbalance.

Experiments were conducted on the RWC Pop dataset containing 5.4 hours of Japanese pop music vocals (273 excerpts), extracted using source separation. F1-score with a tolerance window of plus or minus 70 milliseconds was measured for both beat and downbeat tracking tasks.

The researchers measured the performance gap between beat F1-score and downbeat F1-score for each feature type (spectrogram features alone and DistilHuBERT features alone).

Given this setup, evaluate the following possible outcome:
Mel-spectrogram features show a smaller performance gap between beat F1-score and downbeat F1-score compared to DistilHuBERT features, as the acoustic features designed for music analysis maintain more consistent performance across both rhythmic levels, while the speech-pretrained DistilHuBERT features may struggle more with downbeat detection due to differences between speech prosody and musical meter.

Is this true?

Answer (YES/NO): NO